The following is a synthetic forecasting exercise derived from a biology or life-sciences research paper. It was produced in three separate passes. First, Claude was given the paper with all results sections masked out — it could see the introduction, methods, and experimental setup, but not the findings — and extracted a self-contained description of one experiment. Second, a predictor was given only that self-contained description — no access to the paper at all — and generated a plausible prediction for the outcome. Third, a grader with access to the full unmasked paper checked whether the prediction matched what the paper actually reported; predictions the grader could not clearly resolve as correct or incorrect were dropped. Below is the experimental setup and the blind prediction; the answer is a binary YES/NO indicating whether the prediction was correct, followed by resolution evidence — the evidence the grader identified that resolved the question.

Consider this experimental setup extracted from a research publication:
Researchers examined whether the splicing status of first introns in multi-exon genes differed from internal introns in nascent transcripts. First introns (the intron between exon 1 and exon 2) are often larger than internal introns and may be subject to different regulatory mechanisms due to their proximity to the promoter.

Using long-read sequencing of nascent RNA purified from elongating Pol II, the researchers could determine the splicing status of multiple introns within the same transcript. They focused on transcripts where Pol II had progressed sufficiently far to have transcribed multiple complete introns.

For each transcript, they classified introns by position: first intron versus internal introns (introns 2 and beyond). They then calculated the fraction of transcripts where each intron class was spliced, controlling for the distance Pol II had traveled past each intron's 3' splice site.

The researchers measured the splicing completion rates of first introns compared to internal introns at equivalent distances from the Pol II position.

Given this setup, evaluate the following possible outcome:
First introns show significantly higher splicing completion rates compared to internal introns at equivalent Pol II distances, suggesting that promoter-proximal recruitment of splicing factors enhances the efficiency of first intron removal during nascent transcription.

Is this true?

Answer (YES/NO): NO